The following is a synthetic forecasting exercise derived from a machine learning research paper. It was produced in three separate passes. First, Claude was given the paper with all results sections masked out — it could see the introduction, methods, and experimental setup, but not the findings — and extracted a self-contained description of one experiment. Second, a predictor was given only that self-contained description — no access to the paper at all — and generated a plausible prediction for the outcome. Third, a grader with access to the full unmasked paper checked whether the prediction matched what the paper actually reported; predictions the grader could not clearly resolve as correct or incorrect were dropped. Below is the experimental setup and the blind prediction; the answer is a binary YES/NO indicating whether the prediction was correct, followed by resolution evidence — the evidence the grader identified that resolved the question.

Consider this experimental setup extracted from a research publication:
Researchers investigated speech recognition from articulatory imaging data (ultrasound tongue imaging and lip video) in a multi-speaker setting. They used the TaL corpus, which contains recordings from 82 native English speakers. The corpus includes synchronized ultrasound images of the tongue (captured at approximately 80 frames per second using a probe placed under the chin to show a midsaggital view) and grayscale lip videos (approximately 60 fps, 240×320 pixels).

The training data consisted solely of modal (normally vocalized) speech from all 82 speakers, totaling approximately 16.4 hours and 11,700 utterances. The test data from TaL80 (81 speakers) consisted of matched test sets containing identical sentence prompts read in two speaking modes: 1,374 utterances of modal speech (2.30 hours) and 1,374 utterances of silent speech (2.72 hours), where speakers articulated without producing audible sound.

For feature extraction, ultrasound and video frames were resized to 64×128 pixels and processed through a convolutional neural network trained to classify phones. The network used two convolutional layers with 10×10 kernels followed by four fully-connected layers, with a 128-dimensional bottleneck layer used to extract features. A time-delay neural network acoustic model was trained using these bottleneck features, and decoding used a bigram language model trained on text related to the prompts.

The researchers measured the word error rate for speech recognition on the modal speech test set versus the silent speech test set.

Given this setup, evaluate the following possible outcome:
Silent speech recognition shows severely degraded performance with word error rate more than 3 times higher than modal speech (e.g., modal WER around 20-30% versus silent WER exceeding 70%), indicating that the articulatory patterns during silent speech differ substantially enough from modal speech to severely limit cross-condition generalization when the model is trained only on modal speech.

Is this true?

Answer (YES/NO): NO